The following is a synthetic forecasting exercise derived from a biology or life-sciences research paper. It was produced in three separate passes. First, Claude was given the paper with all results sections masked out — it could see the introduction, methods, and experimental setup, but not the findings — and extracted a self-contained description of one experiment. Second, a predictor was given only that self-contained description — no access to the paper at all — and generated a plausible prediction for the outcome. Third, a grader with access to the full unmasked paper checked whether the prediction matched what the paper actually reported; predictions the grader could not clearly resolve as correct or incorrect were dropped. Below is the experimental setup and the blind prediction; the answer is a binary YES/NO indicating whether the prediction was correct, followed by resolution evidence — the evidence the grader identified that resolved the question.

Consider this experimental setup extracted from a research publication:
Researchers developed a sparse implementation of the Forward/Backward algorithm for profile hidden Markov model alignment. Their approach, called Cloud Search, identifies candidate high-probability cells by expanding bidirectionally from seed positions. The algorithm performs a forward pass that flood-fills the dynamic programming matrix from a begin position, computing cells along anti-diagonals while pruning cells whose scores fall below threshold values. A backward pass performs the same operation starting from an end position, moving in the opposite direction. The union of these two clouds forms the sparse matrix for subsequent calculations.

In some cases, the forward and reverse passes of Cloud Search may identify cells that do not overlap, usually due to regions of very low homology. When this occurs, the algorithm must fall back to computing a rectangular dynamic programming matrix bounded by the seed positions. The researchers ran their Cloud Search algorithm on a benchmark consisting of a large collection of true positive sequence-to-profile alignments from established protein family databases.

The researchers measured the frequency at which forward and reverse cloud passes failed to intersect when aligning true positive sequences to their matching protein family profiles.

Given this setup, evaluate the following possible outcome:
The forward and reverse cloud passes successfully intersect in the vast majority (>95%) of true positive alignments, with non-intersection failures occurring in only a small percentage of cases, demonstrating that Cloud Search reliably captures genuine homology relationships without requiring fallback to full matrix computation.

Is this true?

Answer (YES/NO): YES